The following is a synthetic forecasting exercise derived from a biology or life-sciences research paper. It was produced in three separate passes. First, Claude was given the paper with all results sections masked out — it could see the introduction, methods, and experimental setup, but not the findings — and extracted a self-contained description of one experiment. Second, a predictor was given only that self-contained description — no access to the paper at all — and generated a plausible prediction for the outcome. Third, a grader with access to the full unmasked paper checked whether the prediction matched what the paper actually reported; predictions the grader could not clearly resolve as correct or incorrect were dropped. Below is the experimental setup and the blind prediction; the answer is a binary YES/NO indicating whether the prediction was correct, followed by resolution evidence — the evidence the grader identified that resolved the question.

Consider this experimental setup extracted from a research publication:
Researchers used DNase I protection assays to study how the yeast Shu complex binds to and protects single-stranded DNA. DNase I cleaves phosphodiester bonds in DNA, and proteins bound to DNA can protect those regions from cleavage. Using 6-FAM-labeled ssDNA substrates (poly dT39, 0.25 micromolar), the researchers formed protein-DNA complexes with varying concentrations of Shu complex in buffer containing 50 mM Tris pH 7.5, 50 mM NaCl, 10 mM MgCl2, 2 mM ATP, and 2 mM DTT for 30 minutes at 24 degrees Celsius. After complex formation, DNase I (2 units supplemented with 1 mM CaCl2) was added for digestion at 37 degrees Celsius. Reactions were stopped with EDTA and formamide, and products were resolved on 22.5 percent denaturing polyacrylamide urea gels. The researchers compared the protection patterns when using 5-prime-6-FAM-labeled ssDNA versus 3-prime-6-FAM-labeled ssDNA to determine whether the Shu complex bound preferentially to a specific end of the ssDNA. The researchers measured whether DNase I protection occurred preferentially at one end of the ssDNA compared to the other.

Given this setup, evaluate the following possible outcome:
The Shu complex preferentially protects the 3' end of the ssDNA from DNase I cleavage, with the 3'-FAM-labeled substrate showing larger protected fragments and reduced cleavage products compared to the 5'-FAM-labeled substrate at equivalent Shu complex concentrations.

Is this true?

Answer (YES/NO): NO